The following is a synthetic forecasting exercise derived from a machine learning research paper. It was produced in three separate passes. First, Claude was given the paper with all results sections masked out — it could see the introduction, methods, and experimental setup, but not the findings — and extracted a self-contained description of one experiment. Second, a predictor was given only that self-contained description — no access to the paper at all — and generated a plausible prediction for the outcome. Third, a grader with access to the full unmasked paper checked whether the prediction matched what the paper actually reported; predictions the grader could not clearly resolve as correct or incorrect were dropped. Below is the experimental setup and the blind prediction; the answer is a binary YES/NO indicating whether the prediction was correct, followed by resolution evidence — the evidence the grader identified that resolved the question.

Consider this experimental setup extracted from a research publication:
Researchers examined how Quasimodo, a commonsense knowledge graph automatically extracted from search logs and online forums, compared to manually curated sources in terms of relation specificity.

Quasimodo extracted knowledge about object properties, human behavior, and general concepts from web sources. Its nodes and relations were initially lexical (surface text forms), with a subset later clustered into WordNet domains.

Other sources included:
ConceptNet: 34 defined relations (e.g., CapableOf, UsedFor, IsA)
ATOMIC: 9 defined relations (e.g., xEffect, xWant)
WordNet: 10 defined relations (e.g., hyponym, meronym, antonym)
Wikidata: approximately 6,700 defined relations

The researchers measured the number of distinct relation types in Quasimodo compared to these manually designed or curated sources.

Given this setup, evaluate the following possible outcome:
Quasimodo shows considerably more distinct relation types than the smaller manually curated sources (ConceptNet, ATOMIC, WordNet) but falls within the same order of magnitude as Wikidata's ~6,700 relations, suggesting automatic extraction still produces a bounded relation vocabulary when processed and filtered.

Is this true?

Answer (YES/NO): NO